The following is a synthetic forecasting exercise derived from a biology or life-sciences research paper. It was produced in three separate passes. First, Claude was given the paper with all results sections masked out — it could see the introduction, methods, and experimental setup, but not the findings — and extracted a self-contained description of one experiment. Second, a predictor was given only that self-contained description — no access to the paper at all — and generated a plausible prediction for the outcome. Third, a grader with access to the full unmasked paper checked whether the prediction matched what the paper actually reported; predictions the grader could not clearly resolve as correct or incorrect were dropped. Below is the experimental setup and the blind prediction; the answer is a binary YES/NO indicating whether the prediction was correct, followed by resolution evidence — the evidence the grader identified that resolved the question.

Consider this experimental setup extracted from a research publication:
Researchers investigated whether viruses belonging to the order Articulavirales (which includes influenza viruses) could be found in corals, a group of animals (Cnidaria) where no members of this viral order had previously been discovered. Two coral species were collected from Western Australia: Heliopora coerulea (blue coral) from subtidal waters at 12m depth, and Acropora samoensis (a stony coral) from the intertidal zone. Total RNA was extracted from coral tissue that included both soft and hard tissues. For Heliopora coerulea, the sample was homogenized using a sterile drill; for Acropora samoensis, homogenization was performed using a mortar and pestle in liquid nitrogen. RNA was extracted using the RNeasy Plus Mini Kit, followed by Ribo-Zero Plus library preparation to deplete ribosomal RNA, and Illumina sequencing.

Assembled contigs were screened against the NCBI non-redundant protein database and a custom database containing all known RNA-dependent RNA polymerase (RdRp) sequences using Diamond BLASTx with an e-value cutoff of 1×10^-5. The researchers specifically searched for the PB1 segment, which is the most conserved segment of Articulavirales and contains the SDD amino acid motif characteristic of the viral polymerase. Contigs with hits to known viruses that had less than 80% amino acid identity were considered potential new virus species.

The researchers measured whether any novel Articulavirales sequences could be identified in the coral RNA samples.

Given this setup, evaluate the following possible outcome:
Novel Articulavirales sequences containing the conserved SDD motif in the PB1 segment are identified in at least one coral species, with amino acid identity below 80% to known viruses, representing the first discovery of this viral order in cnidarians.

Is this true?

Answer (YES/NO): YES